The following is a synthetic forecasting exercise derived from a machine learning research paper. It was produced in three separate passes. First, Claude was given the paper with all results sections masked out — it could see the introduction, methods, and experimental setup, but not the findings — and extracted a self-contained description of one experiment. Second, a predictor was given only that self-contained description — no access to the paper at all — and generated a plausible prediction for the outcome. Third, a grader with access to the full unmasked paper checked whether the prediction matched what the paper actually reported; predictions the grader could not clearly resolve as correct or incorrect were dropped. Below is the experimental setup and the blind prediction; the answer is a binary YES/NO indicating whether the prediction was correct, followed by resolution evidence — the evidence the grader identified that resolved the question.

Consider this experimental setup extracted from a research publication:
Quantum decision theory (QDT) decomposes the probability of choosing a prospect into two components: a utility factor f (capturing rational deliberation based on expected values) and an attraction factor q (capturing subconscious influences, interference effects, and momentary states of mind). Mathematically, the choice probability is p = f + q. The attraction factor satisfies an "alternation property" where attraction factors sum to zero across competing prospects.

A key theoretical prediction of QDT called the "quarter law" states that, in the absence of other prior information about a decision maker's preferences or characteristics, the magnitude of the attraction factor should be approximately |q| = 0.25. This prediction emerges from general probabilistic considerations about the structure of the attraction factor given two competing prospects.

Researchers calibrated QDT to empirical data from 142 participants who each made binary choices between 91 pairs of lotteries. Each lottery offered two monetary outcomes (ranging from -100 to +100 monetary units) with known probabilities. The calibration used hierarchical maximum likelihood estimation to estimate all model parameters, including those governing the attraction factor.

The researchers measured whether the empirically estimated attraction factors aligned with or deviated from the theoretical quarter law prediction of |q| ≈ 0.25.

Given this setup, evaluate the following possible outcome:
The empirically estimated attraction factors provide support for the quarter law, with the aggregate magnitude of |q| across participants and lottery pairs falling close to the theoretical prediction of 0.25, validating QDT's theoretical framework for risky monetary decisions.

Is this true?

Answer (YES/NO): NO